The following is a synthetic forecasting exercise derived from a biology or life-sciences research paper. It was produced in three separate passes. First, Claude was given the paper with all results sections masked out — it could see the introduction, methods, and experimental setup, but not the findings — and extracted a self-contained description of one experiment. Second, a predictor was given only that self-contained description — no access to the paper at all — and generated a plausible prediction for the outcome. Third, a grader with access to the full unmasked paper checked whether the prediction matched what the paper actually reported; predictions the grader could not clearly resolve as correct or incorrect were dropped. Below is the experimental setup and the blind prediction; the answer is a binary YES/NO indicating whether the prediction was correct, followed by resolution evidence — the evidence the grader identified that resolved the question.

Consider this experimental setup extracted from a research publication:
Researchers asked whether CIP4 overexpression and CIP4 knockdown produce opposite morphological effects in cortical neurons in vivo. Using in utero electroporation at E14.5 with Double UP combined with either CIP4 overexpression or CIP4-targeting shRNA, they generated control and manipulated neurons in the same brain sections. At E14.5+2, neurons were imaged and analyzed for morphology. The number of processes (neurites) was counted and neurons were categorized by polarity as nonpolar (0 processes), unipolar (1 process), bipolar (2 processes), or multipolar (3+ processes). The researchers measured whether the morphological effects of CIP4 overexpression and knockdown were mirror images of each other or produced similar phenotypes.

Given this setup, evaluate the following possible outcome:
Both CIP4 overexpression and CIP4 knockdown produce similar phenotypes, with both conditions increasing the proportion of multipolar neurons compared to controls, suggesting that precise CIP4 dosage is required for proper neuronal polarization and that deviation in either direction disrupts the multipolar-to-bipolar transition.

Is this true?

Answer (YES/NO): NO